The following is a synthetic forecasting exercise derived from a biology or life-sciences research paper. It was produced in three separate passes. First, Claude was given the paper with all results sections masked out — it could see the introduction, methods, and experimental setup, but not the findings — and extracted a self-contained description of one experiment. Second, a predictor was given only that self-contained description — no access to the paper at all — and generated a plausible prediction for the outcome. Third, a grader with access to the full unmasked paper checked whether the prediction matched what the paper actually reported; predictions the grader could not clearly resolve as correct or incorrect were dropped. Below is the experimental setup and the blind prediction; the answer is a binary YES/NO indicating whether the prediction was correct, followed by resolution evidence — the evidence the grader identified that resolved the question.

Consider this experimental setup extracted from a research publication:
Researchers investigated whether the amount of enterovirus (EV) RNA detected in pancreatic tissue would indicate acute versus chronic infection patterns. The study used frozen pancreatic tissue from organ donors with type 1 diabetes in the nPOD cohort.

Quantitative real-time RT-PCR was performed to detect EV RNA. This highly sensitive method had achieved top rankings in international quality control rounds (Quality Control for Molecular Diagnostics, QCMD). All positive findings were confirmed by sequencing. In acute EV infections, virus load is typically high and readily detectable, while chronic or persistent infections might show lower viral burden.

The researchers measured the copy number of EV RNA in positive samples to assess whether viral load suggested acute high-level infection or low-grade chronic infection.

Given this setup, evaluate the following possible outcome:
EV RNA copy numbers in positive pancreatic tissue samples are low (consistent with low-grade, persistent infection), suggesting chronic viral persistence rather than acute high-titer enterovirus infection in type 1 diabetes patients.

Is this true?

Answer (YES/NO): YES